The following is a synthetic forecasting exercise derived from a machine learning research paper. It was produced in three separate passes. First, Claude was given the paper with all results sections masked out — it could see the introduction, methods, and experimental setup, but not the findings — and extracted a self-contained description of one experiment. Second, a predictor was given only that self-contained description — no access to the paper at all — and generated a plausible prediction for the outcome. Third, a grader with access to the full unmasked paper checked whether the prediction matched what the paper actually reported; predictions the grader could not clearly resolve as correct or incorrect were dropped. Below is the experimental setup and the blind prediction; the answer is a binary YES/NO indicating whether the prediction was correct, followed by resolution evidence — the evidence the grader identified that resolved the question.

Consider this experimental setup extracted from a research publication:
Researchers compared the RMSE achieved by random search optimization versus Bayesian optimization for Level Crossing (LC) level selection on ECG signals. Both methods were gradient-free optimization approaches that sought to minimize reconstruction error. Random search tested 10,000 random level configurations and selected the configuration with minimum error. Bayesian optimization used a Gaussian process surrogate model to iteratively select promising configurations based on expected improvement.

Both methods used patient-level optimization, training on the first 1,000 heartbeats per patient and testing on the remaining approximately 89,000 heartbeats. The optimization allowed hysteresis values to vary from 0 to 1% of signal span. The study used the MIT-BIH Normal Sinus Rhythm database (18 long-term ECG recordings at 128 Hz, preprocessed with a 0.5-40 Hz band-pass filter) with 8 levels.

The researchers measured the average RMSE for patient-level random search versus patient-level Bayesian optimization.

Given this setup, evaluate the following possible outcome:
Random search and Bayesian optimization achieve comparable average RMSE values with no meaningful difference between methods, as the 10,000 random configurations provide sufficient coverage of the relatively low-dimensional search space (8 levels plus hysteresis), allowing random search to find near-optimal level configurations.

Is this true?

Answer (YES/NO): YES